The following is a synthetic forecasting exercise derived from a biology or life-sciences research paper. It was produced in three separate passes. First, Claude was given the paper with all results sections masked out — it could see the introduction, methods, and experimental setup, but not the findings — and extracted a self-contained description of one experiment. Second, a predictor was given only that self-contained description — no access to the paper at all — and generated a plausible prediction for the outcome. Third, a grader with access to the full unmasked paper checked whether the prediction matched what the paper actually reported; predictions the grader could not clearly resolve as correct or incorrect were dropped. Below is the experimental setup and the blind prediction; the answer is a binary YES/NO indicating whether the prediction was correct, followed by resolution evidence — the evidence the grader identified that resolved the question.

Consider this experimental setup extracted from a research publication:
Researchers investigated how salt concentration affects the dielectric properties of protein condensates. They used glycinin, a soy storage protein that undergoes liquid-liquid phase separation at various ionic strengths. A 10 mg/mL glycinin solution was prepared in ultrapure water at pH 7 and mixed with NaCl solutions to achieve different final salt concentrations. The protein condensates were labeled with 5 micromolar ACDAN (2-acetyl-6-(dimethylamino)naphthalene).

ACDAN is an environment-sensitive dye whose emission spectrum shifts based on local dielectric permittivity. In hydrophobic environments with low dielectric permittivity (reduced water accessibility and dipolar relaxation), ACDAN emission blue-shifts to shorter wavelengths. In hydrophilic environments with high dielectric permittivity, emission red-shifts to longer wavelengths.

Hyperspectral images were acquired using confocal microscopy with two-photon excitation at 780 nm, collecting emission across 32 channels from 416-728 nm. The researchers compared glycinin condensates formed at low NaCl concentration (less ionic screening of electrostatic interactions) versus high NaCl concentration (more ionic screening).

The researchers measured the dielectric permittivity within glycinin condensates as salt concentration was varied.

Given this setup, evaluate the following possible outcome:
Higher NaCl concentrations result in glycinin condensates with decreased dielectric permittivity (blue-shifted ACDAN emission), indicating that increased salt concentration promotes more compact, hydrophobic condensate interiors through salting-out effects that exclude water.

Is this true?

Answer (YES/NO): NO